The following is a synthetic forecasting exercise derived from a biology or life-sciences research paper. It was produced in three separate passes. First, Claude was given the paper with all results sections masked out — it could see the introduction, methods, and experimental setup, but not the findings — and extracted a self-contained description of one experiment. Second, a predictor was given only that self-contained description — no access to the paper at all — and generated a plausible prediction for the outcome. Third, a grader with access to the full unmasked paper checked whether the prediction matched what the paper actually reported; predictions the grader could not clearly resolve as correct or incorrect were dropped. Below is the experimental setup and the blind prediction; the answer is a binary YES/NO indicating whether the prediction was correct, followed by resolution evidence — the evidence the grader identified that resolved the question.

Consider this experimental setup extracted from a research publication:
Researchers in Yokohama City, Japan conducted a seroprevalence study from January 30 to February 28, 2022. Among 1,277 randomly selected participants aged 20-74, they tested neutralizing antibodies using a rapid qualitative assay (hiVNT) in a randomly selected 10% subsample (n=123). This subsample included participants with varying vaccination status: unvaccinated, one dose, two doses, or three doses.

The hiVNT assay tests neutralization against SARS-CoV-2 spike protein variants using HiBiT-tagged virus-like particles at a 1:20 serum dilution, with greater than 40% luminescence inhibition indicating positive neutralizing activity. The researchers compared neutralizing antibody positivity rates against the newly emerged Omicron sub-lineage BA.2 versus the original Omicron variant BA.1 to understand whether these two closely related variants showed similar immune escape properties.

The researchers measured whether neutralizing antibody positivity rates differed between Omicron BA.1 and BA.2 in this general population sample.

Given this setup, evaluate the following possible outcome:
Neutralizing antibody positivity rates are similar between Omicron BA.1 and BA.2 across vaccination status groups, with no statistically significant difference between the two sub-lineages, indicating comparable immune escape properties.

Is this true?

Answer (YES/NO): YES